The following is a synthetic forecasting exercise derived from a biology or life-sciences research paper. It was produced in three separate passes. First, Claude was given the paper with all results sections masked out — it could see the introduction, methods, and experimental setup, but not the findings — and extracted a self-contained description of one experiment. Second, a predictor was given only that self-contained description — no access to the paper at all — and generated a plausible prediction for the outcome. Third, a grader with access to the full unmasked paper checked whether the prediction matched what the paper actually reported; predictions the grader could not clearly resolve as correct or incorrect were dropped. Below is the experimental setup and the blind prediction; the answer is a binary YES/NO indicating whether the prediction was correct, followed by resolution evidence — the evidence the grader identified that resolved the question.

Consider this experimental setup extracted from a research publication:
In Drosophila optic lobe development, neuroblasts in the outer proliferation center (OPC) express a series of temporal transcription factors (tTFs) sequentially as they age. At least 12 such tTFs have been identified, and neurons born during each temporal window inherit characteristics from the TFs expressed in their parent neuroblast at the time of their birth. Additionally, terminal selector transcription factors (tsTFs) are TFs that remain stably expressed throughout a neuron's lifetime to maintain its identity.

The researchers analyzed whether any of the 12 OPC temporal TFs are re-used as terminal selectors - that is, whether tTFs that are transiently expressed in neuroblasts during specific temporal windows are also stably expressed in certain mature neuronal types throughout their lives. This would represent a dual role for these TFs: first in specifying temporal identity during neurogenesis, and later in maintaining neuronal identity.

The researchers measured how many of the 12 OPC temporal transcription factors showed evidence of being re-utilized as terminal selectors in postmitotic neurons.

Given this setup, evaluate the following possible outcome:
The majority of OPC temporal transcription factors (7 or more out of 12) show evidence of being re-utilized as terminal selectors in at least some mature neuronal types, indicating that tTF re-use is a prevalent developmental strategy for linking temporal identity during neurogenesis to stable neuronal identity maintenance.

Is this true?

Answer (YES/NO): NO